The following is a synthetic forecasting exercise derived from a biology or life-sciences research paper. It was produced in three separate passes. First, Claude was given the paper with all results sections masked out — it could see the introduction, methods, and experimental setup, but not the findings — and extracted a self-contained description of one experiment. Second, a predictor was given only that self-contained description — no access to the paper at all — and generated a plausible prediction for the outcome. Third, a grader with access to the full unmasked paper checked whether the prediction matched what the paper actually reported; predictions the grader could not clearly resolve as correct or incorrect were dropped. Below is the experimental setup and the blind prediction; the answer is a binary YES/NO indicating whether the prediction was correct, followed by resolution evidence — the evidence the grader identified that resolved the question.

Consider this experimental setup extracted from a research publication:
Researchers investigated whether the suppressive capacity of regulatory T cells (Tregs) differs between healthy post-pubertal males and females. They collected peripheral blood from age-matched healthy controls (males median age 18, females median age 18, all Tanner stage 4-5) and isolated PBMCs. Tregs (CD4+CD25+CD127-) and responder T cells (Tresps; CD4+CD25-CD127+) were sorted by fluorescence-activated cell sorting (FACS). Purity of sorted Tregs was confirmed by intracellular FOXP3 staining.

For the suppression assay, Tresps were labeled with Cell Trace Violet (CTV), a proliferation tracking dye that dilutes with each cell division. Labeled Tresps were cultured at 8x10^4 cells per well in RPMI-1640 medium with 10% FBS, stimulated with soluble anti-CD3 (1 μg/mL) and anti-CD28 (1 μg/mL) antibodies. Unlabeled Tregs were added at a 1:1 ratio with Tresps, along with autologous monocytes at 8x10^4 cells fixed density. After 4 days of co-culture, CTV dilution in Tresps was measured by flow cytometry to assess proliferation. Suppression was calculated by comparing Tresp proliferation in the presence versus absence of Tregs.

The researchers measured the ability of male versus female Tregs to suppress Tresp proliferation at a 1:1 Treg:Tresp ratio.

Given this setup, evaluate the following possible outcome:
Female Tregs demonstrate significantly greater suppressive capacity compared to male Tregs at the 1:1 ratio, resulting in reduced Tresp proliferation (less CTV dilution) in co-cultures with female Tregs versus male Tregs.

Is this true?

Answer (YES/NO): NO